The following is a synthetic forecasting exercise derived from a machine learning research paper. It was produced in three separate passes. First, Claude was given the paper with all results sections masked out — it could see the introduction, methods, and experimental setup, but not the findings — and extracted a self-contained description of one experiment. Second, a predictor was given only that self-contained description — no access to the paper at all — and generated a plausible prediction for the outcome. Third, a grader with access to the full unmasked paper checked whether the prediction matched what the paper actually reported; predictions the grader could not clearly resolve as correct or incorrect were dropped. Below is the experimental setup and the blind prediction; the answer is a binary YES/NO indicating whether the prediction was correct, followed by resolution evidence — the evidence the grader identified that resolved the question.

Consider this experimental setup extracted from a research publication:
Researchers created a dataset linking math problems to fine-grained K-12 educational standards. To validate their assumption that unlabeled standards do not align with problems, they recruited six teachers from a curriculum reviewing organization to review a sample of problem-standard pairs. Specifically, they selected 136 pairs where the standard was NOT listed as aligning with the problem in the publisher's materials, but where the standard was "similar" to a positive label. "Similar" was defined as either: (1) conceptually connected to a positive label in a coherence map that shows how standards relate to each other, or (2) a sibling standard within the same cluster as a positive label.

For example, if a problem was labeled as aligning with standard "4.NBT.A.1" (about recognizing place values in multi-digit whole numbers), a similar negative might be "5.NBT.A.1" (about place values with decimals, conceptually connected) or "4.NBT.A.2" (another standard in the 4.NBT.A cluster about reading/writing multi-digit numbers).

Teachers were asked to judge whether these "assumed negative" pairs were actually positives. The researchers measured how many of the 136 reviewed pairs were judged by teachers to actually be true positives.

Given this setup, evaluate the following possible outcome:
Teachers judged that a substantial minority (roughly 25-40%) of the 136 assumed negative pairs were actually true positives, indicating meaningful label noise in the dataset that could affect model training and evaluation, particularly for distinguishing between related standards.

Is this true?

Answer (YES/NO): NO